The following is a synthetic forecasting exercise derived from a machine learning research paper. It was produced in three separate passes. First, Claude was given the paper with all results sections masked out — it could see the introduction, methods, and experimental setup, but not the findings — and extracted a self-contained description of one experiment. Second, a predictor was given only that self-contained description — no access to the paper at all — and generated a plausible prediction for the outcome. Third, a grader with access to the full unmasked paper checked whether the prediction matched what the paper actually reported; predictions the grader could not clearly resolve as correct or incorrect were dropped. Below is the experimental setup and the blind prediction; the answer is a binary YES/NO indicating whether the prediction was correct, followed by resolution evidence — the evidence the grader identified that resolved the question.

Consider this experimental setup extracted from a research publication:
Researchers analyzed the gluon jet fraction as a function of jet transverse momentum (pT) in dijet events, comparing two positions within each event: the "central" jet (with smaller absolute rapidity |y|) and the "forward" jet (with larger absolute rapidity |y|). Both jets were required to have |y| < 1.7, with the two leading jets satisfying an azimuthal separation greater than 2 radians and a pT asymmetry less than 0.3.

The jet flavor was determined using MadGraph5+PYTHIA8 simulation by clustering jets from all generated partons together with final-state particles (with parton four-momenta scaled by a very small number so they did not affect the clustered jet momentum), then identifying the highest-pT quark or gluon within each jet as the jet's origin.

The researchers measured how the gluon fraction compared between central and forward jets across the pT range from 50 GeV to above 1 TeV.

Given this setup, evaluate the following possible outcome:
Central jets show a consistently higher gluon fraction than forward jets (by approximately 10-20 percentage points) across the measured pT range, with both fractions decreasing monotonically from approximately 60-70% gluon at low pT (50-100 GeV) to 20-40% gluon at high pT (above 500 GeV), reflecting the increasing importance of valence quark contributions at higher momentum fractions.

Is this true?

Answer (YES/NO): NO